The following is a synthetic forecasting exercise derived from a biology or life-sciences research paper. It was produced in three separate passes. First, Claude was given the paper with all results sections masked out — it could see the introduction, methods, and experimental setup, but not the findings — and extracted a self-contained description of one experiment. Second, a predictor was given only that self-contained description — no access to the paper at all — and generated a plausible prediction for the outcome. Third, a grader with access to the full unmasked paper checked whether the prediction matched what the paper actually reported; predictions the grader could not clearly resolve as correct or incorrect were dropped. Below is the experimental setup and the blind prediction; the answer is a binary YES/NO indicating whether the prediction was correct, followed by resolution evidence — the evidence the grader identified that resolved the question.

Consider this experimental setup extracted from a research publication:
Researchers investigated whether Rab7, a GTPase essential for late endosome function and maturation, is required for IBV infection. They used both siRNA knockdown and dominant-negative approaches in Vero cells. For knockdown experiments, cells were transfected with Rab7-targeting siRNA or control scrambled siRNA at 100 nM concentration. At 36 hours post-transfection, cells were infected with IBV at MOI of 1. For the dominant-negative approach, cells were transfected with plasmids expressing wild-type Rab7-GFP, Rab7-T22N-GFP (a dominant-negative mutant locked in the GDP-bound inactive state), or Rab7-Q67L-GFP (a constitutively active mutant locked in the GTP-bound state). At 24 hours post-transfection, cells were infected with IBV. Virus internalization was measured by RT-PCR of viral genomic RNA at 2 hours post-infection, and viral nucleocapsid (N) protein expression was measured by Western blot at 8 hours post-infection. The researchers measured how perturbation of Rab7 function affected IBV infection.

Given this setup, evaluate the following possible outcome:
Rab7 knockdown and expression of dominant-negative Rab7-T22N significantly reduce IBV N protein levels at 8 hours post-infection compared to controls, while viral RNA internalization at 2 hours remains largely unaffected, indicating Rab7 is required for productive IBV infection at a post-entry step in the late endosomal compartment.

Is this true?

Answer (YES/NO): NO